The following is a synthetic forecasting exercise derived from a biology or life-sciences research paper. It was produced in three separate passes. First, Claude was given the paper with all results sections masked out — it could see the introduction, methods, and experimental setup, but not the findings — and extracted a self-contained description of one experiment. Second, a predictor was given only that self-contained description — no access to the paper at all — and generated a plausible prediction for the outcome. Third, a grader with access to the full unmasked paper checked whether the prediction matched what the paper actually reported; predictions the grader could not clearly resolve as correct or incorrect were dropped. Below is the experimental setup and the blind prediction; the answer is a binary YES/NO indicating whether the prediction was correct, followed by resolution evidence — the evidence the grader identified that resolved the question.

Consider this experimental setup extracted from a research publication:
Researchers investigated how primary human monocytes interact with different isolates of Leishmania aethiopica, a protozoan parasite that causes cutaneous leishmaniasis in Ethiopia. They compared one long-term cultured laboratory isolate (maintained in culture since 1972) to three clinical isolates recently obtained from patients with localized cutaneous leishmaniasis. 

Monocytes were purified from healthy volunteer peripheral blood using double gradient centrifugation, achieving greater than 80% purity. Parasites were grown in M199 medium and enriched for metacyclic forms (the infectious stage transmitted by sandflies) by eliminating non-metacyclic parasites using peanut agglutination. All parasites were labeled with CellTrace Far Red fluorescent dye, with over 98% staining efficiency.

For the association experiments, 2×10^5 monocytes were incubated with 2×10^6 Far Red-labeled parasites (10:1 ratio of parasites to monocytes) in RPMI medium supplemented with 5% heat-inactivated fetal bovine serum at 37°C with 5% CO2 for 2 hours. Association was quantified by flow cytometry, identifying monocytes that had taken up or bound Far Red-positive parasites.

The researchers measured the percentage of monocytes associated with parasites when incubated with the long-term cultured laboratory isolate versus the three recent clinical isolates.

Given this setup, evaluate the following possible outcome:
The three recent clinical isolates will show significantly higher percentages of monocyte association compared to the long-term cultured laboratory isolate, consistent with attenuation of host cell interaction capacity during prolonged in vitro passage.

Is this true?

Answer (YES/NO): YES